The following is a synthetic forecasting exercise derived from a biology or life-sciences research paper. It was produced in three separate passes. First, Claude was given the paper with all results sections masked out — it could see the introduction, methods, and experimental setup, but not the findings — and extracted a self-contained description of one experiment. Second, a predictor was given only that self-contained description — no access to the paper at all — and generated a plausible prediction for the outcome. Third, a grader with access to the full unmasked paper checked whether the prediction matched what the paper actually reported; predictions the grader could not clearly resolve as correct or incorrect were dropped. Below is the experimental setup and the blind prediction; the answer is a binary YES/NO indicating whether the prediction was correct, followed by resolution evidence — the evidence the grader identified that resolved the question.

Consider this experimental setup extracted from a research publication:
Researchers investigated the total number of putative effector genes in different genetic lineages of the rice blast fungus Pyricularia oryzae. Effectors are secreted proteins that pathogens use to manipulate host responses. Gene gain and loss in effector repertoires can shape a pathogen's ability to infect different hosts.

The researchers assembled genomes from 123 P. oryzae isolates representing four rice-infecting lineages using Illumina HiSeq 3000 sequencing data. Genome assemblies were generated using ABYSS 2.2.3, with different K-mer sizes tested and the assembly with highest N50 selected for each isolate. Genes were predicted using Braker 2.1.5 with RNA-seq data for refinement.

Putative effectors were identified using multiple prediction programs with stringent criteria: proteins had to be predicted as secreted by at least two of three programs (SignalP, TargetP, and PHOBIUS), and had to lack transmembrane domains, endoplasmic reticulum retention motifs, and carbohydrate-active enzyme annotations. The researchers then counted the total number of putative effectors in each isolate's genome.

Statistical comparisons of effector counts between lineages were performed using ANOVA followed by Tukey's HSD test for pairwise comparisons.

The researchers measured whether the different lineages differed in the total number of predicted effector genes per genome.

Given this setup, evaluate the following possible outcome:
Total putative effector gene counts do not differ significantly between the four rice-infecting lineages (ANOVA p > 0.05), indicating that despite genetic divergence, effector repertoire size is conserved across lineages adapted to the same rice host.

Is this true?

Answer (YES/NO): NO